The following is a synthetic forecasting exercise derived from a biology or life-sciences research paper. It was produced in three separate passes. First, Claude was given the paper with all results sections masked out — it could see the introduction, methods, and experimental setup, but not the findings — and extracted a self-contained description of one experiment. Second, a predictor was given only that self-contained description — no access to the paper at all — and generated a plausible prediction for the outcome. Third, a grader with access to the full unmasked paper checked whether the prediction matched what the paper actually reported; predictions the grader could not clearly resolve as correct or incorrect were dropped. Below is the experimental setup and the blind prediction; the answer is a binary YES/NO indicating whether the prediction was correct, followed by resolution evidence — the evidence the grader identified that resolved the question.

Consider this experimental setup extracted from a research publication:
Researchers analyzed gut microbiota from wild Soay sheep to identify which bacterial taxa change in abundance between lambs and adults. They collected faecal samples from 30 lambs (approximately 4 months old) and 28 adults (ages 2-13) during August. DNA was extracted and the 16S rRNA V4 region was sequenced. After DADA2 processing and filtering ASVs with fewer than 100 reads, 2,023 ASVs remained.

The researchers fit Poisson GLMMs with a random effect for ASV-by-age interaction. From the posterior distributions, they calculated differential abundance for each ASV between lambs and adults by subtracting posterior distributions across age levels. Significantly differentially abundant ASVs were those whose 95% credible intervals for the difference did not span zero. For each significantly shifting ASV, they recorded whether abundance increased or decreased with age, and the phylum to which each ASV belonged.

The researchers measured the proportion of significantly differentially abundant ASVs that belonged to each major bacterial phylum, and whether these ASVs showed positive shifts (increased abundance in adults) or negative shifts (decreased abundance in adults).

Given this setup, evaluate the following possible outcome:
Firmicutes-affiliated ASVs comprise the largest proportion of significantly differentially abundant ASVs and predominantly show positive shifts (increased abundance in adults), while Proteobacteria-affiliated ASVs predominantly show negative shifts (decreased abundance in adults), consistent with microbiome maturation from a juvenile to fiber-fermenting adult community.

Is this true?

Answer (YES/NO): NO